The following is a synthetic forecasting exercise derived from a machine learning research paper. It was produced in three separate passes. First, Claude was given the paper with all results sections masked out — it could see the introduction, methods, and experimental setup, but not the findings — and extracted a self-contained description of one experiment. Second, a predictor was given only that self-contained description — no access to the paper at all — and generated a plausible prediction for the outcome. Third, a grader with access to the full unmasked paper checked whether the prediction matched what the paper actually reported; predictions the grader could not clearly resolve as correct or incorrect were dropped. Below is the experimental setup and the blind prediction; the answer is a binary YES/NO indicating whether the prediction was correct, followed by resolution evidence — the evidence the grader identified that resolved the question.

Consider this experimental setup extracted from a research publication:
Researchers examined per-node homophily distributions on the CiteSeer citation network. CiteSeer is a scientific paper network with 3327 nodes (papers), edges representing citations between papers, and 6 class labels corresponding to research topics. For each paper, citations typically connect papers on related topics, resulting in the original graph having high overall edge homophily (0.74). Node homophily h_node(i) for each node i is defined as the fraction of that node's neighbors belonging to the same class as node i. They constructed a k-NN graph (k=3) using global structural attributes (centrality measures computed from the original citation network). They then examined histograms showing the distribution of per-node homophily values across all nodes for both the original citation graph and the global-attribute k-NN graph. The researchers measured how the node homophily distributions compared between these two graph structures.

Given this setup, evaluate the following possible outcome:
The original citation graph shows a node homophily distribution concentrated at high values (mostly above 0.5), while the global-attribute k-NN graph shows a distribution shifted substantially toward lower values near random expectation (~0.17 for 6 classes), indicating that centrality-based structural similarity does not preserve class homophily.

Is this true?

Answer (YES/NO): NO